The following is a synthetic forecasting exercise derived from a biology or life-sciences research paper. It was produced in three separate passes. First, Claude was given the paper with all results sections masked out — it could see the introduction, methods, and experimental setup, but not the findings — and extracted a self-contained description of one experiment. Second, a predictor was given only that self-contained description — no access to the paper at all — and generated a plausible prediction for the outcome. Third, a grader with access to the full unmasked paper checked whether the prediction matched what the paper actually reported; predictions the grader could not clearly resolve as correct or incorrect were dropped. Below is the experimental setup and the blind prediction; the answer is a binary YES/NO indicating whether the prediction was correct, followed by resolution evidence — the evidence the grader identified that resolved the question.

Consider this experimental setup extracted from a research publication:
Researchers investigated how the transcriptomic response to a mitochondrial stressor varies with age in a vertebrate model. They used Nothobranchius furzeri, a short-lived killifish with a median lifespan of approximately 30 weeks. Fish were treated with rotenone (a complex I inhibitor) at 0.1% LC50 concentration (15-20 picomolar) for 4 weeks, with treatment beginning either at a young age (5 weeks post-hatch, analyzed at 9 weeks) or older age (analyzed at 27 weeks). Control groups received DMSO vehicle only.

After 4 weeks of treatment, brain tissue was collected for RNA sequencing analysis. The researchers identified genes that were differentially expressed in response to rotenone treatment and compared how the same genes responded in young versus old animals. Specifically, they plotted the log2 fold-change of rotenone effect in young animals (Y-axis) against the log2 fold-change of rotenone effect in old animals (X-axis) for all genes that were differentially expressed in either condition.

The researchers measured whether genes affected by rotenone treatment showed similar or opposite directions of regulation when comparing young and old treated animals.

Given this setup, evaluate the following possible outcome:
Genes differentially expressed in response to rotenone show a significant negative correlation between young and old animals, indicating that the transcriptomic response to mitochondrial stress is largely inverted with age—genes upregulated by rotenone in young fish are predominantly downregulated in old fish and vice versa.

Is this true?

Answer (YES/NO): YES